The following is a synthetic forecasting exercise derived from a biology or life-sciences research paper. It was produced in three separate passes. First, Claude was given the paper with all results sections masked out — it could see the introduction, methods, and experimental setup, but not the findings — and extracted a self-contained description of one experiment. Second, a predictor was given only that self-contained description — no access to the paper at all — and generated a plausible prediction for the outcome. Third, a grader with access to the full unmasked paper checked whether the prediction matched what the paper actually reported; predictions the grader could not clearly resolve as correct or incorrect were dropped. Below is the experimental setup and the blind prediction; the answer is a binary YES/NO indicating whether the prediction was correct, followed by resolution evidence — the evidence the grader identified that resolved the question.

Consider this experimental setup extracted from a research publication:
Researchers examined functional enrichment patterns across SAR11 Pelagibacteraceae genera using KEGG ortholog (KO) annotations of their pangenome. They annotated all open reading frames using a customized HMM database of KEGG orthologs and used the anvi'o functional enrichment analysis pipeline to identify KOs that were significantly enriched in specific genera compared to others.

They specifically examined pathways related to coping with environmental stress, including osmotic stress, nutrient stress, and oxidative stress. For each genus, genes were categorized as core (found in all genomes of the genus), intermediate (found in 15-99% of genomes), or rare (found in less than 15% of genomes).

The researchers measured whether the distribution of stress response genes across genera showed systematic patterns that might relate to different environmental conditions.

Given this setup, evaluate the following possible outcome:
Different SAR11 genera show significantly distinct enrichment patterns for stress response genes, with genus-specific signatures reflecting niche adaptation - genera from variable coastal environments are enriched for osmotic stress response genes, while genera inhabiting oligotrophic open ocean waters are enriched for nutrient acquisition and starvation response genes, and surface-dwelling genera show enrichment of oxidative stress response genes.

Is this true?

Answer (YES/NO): NO